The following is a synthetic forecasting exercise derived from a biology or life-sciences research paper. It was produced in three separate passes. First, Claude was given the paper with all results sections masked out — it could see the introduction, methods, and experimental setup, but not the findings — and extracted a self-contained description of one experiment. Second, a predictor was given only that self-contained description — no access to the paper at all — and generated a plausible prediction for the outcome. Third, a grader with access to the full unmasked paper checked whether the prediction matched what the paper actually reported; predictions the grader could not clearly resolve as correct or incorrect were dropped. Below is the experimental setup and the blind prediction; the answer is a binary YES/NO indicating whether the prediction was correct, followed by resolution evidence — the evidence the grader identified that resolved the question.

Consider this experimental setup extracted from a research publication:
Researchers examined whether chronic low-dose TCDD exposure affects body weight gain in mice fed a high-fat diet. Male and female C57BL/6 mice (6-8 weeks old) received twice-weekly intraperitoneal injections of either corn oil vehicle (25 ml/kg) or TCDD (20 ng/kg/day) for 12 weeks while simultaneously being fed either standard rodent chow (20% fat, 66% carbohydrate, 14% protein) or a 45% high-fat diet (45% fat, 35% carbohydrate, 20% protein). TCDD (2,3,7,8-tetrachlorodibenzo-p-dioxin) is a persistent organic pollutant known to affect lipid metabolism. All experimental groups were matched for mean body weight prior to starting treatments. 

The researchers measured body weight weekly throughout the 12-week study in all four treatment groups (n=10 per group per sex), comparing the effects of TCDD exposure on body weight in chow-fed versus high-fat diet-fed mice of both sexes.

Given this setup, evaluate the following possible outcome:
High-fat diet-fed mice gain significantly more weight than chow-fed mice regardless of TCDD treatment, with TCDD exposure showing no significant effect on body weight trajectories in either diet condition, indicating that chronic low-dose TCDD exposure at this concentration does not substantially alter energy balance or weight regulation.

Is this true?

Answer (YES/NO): NO